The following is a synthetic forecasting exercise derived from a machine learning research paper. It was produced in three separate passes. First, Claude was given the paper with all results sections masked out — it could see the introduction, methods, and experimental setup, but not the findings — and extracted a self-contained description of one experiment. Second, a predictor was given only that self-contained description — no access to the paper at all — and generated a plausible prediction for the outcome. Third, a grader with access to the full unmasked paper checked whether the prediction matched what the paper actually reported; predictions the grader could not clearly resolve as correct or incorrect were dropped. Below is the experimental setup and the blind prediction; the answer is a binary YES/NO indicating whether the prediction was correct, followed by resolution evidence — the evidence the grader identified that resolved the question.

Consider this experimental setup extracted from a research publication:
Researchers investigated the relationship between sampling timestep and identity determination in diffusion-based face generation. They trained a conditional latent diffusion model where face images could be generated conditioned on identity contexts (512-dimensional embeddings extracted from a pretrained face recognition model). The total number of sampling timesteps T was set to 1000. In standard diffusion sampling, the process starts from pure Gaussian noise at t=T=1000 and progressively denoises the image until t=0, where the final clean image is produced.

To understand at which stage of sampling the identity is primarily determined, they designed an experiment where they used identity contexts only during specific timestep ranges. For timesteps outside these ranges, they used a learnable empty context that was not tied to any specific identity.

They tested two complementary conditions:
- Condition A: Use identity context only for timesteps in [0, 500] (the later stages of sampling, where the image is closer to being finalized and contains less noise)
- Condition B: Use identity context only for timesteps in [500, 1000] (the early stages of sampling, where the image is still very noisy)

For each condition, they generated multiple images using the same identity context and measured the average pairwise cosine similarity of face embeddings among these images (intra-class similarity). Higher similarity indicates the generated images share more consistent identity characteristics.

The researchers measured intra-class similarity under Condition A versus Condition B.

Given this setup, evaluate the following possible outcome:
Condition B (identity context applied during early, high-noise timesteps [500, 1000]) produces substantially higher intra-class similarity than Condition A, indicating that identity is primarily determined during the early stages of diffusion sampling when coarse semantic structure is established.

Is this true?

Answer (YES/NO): NO